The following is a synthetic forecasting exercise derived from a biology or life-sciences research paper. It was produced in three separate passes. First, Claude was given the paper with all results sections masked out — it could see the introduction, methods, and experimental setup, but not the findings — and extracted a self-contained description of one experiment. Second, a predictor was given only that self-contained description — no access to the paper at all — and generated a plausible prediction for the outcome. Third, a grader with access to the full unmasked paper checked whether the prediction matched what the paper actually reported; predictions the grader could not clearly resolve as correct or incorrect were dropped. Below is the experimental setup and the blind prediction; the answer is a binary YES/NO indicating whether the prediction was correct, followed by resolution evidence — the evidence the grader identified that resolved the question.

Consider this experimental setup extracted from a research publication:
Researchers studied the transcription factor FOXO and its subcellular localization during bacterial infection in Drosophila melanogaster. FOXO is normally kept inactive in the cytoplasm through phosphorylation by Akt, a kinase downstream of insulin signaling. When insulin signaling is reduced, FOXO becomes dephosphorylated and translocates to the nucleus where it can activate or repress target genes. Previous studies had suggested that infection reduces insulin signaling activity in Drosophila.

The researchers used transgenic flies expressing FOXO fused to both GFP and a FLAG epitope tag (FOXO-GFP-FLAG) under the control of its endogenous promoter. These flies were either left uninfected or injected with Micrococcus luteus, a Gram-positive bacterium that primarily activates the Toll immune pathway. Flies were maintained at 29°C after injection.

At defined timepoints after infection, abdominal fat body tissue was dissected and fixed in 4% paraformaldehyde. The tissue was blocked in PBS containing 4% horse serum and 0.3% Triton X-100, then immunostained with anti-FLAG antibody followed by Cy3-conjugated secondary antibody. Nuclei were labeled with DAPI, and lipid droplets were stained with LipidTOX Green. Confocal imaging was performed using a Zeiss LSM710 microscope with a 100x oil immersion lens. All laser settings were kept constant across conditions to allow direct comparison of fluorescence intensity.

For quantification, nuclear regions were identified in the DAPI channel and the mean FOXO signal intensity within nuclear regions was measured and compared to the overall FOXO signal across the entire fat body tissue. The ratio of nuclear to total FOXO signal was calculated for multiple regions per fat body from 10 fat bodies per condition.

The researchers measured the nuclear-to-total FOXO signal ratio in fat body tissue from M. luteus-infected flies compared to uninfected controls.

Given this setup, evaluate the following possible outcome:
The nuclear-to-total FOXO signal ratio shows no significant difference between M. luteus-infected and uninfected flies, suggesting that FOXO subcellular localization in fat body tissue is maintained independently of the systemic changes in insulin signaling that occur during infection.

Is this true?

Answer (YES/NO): YES